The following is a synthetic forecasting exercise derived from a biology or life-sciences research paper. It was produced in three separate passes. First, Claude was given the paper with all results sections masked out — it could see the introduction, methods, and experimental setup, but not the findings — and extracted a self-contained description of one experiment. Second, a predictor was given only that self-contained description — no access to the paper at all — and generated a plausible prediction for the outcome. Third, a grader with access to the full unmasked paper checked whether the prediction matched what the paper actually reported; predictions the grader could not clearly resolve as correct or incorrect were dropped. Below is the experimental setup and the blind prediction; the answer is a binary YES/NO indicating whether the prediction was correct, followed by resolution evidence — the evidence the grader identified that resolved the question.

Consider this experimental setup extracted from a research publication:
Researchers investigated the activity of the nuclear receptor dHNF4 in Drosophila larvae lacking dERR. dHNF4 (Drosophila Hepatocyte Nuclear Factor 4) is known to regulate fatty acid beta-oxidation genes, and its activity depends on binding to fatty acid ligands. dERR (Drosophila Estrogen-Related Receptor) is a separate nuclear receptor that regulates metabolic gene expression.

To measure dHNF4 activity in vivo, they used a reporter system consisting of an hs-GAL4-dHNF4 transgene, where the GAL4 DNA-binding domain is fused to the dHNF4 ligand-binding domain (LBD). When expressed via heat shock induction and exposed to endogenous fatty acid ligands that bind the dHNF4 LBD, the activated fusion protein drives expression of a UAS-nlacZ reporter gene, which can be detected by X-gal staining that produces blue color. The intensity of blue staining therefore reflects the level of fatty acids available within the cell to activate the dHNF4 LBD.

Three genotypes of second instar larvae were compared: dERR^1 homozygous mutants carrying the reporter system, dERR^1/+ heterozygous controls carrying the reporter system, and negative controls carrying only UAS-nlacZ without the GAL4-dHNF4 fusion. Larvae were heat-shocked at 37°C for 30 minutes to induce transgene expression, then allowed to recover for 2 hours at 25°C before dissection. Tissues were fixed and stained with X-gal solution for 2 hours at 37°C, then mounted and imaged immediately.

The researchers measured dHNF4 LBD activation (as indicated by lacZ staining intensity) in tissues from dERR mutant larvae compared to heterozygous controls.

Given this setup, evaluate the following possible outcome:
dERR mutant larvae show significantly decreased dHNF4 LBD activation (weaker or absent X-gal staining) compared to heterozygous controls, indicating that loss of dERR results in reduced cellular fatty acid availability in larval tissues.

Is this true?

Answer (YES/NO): YES